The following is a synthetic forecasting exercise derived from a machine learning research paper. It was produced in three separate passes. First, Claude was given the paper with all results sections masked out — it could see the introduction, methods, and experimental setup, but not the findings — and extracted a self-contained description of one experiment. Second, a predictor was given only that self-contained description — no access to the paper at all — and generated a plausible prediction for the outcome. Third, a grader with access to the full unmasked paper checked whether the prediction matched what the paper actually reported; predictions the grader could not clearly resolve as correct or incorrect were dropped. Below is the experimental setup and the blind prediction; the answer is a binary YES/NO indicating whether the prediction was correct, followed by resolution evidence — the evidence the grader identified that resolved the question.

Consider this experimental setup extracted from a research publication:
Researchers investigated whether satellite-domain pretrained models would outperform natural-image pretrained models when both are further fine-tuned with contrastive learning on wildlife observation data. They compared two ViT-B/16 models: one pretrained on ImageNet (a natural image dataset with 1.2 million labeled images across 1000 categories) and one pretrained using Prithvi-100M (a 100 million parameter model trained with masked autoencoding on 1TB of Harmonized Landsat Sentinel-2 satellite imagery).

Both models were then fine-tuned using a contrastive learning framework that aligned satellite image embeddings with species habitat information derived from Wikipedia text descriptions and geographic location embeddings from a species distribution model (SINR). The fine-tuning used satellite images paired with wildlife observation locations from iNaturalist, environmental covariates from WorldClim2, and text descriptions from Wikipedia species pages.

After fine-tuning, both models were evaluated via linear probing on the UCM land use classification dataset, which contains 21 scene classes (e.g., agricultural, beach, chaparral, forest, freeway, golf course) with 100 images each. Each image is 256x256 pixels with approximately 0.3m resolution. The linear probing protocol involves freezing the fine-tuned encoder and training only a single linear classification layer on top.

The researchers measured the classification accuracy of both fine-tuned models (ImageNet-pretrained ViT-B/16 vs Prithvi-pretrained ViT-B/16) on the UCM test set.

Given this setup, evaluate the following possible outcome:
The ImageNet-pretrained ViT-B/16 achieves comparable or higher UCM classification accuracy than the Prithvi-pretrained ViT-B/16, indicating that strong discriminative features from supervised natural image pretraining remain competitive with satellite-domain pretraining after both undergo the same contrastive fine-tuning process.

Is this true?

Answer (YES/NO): YES